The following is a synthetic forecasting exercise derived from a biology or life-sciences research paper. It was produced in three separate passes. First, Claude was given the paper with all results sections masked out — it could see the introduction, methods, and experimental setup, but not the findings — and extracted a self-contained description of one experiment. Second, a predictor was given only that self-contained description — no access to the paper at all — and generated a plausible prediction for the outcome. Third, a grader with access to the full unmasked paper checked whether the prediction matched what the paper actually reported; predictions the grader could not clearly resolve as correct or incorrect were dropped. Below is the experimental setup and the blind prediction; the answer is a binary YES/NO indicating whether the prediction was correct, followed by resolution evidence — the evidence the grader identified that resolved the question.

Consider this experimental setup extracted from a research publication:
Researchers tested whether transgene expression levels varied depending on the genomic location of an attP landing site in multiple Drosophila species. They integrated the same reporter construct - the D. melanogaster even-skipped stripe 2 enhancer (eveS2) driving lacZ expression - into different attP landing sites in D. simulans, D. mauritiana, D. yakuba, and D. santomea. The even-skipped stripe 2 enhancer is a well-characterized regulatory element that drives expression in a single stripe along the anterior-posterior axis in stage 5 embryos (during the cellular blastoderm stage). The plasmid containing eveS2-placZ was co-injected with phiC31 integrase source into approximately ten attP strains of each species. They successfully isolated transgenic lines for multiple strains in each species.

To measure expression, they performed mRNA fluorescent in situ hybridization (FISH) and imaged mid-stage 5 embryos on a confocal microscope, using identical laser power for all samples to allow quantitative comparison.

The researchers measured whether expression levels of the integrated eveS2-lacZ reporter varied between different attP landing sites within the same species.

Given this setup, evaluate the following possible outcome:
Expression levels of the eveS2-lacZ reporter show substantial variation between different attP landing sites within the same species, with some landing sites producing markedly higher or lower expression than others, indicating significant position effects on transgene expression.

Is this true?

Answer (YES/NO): YES